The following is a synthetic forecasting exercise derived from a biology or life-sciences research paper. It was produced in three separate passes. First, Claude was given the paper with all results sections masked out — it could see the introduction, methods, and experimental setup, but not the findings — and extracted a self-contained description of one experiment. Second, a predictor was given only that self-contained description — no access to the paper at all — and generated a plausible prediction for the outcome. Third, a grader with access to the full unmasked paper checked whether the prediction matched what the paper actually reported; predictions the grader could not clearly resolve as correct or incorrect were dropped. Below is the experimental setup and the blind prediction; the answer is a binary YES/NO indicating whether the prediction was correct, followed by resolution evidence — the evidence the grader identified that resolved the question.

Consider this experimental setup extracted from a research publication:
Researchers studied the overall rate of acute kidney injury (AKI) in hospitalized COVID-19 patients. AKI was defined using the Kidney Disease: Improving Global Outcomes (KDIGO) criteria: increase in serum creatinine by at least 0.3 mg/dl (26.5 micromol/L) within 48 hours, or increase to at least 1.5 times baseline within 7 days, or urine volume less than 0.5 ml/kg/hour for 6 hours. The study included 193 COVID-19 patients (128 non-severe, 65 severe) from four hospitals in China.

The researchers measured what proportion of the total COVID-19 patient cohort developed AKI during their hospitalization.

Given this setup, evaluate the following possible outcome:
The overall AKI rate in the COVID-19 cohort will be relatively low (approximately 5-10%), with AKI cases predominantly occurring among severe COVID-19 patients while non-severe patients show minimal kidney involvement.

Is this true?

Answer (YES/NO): NO